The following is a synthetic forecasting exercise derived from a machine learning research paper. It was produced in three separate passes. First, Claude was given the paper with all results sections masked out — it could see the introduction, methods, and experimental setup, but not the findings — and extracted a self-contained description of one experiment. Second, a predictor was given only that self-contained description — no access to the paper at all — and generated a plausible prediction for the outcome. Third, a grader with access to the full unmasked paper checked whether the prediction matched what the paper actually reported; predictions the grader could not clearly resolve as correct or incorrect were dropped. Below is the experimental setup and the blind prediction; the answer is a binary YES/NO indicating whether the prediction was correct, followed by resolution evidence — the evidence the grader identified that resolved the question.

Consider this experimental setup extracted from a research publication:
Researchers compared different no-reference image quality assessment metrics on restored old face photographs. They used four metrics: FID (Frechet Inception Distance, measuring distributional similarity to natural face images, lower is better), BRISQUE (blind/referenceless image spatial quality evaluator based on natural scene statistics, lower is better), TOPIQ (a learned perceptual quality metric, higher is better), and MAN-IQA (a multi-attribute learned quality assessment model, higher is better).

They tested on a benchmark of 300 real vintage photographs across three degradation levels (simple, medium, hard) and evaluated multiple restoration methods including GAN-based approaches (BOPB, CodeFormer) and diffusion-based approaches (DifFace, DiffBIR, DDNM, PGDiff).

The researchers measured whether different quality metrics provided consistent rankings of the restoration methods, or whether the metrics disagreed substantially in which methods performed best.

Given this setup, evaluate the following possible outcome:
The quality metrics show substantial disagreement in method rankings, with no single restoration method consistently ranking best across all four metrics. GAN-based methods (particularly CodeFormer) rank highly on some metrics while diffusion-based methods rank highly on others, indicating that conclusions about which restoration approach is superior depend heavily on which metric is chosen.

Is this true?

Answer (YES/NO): YES